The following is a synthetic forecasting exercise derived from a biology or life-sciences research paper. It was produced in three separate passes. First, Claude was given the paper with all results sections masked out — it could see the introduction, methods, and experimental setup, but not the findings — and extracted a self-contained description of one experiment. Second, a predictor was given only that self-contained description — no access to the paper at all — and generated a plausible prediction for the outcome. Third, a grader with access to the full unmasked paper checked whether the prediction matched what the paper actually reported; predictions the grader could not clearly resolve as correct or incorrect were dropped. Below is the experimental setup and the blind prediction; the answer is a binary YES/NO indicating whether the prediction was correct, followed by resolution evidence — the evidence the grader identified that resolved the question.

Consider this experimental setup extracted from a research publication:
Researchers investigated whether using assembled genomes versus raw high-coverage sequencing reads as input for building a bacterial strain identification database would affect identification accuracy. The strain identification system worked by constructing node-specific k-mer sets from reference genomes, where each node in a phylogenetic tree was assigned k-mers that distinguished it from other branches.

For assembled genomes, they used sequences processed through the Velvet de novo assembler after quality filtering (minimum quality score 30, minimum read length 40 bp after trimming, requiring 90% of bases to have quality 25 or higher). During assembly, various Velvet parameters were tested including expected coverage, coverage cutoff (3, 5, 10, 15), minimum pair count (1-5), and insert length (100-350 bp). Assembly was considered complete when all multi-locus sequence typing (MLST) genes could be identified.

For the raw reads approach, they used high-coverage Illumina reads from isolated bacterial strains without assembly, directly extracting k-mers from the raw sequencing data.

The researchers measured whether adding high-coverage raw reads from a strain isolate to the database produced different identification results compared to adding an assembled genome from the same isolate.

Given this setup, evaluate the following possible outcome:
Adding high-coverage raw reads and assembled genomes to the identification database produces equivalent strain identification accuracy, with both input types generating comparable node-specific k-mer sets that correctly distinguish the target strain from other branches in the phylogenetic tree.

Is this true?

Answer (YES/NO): NO